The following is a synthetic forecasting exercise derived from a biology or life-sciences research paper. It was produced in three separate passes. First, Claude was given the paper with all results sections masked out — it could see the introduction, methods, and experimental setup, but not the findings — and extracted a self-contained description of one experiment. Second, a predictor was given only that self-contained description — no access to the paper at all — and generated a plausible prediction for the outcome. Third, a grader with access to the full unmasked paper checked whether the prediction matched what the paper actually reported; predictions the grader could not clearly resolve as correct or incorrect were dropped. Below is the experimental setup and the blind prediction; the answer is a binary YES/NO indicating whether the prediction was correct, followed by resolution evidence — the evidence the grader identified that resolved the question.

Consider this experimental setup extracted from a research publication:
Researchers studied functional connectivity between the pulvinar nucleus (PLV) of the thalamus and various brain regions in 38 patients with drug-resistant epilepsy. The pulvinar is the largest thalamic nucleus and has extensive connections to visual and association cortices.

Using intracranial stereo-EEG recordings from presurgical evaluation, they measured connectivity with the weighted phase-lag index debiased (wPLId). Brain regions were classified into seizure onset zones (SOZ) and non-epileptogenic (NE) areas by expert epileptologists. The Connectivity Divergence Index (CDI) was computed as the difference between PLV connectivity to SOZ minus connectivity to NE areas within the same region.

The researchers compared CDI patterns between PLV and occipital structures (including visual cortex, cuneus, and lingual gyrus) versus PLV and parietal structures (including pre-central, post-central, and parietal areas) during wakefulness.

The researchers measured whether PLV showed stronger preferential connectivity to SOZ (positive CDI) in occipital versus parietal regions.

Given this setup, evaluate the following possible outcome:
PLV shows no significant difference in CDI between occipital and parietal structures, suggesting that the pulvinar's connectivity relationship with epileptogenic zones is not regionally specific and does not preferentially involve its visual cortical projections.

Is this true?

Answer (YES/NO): NO